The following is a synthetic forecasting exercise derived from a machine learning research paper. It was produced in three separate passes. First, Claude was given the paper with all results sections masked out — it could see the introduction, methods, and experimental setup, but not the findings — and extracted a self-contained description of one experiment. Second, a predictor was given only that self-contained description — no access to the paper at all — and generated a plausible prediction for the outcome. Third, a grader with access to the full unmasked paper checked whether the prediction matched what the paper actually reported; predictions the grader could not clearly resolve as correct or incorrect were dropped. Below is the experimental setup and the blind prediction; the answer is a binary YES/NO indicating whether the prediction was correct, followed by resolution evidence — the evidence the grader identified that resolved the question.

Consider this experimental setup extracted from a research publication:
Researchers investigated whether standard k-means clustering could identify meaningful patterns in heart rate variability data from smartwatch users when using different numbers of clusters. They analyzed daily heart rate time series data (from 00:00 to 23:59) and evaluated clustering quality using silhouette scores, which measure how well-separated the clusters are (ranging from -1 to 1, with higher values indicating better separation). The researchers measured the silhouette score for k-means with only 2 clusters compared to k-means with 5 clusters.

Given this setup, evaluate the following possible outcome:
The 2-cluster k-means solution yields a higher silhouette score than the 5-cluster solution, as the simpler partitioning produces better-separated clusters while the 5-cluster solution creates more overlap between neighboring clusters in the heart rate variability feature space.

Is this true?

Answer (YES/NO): NO